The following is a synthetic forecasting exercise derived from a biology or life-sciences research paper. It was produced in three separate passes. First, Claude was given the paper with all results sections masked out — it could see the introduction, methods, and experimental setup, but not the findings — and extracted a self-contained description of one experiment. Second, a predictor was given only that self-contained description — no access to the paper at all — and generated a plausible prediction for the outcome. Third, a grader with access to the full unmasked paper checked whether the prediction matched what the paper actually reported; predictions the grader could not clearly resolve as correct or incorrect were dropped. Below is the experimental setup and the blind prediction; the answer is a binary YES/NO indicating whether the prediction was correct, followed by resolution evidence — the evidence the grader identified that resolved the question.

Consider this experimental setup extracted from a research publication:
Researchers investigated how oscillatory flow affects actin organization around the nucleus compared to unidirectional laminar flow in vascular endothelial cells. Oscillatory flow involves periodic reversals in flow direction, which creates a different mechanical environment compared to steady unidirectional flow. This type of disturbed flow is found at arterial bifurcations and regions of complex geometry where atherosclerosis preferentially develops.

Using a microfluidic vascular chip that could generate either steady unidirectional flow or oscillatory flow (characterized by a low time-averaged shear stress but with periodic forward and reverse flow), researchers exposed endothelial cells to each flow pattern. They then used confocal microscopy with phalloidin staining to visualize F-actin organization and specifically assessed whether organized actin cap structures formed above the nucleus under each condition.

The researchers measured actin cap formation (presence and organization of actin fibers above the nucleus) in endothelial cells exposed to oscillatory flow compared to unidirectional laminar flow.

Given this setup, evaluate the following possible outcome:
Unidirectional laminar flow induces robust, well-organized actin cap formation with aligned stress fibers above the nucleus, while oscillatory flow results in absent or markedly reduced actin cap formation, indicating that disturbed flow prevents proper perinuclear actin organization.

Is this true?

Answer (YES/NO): YES